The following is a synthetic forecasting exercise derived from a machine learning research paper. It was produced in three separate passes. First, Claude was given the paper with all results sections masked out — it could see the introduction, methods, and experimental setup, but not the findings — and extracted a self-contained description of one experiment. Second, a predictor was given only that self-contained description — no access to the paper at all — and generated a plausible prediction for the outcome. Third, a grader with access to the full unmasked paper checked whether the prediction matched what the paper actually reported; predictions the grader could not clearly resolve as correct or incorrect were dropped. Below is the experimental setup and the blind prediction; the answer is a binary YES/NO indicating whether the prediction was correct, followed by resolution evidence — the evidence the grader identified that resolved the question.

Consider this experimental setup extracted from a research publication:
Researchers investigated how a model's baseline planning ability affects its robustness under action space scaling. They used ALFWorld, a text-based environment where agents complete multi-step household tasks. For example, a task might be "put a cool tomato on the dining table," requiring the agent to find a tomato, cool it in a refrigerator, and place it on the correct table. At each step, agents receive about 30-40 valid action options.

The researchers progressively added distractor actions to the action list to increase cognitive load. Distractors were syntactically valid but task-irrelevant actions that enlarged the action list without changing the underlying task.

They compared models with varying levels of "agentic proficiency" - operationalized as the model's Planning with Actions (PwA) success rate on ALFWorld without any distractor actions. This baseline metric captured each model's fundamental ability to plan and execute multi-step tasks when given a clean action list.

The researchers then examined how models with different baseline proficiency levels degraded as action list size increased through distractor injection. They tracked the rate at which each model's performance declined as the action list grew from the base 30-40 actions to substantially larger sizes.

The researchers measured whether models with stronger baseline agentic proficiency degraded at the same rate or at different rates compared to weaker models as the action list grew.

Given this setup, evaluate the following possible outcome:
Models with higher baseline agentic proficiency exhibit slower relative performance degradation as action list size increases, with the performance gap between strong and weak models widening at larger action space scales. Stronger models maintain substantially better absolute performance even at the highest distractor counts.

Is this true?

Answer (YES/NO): YES